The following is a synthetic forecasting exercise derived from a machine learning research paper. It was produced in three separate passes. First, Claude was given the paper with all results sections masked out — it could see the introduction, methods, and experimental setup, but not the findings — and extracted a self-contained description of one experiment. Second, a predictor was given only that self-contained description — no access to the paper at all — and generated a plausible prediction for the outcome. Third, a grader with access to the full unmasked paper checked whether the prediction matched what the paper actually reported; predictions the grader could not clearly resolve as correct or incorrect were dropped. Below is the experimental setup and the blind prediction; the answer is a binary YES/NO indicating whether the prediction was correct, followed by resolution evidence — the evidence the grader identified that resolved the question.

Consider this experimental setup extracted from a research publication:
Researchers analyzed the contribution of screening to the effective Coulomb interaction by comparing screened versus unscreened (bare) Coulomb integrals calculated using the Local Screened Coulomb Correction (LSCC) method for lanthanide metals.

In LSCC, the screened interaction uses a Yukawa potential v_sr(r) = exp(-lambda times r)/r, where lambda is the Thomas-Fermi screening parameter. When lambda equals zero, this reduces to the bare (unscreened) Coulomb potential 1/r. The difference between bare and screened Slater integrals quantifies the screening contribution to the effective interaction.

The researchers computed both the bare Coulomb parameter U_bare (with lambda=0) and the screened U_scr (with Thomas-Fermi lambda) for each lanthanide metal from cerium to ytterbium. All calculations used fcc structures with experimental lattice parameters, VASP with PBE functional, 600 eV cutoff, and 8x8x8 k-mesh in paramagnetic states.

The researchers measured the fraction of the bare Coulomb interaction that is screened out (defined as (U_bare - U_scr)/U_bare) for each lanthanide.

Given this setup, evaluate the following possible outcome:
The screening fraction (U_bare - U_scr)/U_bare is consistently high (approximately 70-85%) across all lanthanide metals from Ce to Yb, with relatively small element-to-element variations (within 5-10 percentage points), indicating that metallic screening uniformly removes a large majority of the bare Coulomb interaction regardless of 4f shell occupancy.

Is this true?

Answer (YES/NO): YES